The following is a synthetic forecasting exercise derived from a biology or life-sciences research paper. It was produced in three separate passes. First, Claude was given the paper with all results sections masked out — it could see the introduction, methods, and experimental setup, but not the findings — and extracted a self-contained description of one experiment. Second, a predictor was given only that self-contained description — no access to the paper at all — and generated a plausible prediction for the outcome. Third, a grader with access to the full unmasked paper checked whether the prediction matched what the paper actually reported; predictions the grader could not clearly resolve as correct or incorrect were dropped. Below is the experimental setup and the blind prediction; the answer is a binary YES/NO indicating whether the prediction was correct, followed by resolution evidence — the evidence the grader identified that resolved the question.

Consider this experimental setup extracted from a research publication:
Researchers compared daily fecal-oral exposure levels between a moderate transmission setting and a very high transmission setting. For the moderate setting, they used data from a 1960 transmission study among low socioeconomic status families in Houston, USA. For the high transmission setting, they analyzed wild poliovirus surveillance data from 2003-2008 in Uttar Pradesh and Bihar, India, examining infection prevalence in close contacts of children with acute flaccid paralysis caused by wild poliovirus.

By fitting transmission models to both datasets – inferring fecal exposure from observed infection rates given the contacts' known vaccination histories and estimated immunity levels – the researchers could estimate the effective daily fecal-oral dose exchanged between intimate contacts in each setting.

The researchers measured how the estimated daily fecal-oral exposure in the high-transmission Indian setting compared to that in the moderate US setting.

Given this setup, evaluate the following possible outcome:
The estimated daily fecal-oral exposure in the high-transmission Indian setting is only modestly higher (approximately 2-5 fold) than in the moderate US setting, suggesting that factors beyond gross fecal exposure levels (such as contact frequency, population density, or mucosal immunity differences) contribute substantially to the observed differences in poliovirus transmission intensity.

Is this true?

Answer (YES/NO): NO